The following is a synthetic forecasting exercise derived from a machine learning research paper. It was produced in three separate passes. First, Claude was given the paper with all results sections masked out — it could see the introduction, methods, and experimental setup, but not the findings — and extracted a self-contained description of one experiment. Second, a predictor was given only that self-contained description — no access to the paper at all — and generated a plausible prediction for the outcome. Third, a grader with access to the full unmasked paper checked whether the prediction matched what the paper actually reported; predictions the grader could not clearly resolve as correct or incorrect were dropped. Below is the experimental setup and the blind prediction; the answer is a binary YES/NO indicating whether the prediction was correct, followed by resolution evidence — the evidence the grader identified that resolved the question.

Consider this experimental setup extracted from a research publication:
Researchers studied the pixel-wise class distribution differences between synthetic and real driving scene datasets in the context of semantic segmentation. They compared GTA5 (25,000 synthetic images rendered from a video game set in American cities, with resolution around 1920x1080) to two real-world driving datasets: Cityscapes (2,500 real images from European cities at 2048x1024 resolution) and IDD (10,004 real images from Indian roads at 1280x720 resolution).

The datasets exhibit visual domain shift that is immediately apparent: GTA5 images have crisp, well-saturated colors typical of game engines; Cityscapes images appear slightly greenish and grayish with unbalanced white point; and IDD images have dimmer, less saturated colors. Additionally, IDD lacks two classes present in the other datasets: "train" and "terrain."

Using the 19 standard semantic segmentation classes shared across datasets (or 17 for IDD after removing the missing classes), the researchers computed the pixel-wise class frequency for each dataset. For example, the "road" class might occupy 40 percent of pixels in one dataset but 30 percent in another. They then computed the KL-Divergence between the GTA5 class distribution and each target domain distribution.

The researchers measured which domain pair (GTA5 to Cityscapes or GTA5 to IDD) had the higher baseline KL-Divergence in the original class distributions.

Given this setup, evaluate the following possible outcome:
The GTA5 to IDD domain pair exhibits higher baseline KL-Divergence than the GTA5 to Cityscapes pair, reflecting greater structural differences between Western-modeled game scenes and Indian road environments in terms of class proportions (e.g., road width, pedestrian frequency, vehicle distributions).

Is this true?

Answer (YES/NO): YES